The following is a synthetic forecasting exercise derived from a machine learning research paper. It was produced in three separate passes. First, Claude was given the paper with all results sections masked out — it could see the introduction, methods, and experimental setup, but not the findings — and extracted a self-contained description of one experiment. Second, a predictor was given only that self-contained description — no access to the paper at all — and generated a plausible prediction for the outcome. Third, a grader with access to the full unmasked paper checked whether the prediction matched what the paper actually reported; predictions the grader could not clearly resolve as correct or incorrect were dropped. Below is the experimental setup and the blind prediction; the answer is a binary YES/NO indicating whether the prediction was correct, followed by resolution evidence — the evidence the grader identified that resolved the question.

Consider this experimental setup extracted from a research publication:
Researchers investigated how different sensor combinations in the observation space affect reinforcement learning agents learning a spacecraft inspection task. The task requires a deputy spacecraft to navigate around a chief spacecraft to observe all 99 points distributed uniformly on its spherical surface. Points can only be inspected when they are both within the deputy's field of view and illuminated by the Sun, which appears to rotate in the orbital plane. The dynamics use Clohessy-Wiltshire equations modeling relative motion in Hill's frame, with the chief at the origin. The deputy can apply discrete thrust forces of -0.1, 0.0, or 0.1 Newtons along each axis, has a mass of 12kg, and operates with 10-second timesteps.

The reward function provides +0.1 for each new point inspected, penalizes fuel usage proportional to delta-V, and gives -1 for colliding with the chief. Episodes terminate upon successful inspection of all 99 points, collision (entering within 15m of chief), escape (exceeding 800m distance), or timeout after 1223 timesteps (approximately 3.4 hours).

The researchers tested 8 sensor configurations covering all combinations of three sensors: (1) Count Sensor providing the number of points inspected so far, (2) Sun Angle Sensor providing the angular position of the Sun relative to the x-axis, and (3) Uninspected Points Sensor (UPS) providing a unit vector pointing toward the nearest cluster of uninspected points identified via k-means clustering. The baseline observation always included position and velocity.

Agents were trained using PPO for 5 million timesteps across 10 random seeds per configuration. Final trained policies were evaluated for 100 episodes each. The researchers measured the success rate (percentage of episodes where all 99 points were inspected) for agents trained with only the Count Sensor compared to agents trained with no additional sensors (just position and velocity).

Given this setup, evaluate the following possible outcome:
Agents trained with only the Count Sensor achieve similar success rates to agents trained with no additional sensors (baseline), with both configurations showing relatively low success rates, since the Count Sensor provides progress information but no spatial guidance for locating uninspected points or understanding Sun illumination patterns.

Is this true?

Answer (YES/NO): NO